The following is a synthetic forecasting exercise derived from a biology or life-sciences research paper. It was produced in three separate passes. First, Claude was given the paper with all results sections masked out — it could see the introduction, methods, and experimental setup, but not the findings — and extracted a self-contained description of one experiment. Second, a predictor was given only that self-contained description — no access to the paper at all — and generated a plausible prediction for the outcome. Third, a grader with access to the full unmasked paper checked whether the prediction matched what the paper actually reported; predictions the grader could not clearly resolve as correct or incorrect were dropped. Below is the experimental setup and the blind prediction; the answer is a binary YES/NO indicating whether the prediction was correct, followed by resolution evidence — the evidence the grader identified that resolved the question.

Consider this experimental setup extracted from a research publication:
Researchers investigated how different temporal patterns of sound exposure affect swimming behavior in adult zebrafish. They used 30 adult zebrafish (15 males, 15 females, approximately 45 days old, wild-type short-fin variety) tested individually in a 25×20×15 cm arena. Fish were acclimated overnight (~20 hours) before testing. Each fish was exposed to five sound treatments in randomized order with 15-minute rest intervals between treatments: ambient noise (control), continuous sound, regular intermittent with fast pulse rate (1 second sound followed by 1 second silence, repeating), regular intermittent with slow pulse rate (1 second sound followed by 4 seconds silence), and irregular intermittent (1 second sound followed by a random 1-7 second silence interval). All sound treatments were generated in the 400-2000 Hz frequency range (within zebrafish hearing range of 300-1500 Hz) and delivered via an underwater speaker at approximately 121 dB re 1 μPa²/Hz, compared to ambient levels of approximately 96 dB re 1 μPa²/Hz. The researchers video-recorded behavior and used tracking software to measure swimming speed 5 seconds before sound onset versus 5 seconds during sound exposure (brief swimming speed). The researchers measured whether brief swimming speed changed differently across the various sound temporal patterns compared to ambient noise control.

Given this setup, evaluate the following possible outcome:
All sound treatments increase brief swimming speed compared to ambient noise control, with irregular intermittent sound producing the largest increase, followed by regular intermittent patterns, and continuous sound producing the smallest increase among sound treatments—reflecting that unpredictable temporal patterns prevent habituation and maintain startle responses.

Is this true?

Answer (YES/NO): NO